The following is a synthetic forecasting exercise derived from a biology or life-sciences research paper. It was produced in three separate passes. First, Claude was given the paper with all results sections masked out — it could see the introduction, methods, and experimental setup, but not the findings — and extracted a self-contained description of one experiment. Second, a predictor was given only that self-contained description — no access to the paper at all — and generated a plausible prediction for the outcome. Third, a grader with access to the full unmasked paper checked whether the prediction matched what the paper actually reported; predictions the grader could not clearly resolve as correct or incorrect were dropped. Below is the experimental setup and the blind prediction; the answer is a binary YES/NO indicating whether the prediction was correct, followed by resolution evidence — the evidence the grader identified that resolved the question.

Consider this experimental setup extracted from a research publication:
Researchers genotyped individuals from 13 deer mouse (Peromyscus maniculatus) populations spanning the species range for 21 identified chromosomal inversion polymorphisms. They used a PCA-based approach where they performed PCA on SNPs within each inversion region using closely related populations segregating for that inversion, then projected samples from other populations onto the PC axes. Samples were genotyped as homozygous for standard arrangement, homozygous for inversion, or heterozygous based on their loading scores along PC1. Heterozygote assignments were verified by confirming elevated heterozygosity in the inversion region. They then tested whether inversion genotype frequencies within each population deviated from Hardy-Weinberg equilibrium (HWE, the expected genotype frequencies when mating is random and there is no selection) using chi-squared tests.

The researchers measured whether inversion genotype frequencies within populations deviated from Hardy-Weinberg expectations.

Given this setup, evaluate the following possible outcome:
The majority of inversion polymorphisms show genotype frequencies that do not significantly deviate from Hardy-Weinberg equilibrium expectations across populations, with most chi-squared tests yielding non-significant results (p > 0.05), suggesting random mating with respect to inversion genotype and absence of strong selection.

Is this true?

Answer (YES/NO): YES